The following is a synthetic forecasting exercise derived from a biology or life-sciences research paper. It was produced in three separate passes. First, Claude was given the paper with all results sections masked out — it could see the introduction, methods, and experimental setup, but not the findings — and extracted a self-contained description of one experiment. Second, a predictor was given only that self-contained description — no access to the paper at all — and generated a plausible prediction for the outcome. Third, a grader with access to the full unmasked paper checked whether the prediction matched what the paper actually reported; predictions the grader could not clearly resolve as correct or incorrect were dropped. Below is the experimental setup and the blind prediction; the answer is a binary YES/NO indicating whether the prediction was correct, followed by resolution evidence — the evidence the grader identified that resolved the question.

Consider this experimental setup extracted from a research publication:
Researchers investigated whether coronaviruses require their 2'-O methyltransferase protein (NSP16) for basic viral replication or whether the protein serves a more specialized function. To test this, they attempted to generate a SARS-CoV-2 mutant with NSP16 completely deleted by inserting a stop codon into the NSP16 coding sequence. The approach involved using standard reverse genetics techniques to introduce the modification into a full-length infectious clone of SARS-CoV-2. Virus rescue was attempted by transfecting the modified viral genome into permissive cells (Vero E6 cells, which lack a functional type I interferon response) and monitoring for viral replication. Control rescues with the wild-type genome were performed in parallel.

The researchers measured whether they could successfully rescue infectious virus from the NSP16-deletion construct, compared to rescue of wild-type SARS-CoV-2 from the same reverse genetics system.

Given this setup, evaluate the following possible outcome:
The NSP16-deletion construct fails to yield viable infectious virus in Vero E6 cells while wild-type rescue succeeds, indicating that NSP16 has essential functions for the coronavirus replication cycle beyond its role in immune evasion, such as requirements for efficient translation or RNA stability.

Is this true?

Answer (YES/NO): YES